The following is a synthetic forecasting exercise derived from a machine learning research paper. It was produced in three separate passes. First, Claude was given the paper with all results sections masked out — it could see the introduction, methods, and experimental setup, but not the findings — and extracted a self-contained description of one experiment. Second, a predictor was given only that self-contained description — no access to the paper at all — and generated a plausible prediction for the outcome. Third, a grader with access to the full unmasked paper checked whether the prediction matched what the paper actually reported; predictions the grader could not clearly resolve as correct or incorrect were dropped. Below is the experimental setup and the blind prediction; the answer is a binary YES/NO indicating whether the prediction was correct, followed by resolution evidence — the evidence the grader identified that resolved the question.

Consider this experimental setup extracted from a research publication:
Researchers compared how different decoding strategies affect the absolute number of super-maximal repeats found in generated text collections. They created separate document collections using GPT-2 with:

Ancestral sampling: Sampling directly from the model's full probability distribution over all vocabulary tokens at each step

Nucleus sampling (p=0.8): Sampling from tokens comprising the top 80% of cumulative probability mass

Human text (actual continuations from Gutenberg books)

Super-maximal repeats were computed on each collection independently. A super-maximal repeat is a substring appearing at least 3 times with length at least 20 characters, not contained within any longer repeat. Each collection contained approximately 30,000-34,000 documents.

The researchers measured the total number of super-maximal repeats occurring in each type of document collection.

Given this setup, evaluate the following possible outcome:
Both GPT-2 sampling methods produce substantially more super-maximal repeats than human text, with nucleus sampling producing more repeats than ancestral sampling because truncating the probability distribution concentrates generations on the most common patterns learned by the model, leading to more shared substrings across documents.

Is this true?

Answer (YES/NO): NO